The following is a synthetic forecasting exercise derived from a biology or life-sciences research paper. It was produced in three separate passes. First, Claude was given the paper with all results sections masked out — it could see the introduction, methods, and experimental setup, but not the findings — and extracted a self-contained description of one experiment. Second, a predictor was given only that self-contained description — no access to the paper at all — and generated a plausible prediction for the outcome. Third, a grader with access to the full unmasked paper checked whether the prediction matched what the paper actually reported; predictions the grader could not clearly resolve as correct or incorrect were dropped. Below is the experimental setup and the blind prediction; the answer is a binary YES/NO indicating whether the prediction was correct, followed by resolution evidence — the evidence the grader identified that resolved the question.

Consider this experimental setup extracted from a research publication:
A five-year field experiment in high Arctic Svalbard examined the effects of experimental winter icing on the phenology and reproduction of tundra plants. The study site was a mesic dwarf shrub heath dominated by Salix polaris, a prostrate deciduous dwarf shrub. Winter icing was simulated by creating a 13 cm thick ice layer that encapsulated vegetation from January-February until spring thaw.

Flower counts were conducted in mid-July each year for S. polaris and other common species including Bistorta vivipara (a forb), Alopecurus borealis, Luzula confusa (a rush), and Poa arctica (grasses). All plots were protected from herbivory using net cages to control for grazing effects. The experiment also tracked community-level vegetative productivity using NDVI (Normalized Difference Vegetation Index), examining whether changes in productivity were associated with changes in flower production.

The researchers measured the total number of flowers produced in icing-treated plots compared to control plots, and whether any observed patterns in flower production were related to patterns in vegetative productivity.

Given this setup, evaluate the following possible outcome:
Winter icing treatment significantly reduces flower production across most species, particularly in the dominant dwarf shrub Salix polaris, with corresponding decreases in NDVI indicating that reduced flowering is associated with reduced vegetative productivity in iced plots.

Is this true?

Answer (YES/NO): NO